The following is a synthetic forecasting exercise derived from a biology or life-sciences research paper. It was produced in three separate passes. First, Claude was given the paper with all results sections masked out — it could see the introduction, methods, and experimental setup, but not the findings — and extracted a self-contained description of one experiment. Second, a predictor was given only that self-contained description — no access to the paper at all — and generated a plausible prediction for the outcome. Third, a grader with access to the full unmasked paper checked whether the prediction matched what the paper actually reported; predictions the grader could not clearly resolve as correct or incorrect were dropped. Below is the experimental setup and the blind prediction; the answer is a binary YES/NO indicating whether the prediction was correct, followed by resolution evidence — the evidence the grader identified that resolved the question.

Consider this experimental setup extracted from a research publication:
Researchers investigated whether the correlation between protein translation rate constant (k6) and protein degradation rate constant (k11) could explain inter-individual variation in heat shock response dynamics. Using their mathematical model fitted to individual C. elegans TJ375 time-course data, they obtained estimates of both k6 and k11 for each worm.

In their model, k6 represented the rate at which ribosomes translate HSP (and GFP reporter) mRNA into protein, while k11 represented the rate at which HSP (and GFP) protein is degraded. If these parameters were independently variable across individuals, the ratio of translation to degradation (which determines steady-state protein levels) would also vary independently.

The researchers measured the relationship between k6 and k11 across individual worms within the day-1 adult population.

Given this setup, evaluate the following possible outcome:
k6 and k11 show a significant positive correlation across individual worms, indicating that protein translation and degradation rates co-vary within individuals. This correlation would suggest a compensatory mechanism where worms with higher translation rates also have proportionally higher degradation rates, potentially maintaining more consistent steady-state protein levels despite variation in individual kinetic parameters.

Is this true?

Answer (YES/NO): YES